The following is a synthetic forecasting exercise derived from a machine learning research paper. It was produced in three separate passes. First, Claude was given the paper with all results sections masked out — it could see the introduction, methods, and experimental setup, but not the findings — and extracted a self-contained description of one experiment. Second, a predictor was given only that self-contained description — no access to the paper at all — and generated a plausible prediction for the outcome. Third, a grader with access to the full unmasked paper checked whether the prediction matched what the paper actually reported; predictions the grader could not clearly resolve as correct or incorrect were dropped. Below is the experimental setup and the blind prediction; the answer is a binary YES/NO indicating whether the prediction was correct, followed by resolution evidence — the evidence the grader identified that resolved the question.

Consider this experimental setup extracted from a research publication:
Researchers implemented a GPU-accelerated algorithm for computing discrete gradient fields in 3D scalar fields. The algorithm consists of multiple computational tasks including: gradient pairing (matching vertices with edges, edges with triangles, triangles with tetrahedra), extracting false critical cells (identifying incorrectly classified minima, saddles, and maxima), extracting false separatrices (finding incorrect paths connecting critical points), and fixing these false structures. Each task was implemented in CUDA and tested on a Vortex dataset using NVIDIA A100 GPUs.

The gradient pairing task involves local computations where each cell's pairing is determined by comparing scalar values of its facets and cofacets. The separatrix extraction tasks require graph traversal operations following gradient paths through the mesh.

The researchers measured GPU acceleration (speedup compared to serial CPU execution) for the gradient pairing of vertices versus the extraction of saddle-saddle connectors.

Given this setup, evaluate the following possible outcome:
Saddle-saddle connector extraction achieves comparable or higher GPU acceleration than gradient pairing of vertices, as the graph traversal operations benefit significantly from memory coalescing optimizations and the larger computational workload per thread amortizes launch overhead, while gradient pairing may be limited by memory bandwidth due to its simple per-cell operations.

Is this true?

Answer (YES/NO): NO